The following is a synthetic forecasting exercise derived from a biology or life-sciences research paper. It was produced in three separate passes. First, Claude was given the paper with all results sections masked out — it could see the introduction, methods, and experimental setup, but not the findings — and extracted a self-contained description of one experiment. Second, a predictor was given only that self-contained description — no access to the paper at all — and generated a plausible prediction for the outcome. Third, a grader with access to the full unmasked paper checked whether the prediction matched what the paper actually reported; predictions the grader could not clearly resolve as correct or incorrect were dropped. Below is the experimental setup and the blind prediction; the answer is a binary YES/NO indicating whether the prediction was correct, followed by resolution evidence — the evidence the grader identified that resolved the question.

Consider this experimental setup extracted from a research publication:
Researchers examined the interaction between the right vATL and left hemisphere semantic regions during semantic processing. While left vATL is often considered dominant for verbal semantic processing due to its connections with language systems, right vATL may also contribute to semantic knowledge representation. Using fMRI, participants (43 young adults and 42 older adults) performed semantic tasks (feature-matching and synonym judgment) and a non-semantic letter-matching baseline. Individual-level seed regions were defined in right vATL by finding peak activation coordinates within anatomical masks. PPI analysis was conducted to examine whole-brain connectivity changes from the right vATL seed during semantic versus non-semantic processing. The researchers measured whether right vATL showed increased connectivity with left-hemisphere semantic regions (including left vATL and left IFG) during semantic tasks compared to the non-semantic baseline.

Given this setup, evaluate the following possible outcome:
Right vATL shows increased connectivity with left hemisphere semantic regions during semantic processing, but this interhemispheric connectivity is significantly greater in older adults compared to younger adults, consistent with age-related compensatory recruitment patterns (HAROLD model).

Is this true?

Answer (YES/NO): NO